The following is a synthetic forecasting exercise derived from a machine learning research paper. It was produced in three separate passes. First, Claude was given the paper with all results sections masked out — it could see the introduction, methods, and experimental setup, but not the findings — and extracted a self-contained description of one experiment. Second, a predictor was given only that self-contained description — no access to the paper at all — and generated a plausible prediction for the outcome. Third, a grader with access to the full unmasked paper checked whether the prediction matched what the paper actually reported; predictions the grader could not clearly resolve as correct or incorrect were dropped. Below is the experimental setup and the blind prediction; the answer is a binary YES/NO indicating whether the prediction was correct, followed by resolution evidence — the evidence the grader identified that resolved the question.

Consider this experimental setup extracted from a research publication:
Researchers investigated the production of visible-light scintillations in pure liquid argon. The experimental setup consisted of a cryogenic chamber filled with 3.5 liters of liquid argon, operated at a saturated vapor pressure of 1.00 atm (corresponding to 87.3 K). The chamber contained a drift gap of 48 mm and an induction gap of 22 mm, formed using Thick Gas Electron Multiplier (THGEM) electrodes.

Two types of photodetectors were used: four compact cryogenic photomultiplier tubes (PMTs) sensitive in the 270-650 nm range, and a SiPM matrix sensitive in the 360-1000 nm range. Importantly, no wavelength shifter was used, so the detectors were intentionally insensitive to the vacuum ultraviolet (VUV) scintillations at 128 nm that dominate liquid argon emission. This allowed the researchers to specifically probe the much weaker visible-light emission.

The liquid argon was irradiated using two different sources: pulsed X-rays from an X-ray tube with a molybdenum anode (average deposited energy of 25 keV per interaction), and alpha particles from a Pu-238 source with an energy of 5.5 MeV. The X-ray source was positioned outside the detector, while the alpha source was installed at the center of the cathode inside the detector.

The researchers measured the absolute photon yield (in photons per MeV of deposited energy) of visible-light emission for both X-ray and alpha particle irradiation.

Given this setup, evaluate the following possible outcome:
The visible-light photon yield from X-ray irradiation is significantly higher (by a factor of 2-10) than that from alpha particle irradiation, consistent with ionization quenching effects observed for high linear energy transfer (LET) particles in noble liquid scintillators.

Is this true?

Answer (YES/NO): YES